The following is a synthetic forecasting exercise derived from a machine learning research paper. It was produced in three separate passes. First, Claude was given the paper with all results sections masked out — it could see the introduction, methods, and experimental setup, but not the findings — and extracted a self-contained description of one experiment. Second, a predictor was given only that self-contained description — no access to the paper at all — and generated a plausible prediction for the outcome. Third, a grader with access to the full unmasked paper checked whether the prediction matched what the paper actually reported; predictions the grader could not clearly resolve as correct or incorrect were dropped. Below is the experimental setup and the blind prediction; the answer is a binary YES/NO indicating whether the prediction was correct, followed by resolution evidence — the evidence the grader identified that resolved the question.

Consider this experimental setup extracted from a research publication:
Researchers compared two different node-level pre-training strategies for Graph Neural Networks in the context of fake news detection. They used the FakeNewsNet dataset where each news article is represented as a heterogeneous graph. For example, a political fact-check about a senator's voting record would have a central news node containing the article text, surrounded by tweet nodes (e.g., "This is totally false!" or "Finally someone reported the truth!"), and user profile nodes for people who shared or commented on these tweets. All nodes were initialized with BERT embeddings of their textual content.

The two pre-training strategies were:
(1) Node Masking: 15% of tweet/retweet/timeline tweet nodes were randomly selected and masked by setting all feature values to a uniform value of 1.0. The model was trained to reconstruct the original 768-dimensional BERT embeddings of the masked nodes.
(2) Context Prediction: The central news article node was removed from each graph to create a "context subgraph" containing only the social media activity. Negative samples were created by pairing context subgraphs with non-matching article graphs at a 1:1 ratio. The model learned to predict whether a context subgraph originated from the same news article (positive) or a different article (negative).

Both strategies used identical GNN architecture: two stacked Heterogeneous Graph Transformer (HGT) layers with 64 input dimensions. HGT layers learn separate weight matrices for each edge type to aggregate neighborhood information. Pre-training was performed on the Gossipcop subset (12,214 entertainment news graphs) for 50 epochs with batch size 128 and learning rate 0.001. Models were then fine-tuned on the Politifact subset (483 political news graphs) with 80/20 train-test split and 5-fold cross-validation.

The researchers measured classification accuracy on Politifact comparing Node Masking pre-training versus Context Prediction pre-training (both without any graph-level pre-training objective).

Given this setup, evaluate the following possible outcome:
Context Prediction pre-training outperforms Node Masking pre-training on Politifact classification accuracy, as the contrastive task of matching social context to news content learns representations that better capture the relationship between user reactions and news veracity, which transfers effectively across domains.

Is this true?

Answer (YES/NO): NO